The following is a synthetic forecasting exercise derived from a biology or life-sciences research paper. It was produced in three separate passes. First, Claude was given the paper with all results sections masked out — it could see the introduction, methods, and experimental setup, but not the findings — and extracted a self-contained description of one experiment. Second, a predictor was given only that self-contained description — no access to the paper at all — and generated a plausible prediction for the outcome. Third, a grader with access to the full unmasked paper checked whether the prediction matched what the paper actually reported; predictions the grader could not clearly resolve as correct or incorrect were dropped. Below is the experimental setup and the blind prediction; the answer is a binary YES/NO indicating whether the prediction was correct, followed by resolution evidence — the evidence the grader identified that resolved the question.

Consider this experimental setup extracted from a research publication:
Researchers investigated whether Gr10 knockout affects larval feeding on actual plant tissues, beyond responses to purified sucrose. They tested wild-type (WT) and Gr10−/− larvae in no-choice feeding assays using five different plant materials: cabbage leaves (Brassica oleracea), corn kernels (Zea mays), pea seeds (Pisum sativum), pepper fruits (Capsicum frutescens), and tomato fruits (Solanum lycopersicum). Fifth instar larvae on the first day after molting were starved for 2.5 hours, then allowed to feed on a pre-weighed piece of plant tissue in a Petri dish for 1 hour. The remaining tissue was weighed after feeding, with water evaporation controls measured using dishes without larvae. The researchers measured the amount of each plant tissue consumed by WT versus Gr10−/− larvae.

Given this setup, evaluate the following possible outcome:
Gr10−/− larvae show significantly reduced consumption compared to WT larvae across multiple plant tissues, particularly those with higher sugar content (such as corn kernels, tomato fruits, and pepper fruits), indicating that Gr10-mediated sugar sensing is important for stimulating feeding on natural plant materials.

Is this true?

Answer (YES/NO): NO